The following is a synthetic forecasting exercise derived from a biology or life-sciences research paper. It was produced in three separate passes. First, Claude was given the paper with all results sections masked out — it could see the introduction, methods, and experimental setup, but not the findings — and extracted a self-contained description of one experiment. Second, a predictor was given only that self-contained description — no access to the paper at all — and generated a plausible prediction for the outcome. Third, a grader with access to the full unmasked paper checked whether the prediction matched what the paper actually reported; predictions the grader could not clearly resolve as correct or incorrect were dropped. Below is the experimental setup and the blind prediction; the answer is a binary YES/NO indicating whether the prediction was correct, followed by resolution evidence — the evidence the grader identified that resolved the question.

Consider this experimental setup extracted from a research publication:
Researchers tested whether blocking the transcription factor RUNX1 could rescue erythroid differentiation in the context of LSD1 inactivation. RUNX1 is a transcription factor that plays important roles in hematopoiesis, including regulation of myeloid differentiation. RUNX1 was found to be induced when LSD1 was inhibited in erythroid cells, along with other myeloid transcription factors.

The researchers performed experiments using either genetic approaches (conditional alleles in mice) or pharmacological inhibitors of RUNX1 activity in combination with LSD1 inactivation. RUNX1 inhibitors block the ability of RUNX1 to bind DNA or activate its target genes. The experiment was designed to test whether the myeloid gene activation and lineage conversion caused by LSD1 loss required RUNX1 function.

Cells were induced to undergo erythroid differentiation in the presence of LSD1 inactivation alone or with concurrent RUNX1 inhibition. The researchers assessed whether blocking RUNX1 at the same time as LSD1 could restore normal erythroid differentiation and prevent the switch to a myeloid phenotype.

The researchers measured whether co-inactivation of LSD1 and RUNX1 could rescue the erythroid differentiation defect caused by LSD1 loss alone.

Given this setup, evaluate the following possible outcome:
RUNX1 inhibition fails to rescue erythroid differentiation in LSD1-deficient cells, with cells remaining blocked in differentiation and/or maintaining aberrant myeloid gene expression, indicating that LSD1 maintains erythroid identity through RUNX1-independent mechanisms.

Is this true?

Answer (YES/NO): NO